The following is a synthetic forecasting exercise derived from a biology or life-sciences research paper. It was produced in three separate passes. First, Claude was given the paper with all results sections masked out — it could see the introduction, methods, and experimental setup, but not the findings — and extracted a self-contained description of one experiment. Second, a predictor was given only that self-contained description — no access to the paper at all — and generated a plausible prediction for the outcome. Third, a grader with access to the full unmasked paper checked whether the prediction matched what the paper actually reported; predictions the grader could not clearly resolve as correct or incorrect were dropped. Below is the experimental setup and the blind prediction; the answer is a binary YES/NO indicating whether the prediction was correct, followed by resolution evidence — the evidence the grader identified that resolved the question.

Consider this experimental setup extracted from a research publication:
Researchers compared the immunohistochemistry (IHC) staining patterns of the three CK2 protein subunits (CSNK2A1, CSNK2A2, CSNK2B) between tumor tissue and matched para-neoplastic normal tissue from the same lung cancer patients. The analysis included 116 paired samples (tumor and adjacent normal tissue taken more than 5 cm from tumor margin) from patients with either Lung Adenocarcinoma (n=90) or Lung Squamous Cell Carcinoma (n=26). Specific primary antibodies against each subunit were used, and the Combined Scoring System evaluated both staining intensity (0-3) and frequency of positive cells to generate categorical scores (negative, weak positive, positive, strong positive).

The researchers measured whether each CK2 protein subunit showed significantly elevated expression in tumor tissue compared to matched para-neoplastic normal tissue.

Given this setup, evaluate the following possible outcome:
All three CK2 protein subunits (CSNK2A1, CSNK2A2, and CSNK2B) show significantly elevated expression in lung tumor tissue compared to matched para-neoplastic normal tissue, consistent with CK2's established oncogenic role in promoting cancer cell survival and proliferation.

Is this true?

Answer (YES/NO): YES